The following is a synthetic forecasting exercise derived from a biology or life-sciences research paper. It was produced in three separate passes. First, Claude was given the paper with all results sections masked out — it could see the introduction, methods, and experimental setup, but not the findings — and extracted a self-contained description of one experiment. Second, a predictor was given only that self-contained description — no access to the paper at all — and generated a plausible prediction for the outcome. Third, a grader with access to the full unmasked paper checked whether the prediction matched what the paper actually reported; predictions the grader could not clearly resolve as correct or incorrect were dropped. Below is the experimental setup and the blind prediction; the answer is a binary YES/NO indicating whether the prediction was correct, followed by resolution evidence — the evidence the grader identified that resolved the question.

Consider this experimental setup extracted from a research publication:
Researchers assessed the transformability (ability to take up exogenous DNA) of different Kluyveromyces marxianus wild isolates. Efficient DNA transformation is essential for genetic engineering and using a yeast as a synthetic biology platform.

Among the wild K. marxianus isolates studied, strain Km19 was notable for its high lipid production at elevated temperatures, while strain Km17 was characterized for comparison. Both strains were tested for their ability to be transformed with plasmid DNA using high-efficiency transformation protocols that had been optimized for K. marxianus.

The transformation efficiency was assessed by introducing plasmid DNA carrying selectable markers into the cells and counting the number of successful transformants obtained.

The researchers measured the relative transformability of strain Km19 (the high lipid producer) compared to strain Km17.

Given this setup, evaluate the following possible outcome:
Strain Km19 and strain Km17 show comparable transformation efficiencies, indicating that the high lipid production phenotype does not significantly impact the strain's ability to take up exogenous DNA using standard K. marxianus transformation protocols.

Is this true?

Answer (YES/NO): NO